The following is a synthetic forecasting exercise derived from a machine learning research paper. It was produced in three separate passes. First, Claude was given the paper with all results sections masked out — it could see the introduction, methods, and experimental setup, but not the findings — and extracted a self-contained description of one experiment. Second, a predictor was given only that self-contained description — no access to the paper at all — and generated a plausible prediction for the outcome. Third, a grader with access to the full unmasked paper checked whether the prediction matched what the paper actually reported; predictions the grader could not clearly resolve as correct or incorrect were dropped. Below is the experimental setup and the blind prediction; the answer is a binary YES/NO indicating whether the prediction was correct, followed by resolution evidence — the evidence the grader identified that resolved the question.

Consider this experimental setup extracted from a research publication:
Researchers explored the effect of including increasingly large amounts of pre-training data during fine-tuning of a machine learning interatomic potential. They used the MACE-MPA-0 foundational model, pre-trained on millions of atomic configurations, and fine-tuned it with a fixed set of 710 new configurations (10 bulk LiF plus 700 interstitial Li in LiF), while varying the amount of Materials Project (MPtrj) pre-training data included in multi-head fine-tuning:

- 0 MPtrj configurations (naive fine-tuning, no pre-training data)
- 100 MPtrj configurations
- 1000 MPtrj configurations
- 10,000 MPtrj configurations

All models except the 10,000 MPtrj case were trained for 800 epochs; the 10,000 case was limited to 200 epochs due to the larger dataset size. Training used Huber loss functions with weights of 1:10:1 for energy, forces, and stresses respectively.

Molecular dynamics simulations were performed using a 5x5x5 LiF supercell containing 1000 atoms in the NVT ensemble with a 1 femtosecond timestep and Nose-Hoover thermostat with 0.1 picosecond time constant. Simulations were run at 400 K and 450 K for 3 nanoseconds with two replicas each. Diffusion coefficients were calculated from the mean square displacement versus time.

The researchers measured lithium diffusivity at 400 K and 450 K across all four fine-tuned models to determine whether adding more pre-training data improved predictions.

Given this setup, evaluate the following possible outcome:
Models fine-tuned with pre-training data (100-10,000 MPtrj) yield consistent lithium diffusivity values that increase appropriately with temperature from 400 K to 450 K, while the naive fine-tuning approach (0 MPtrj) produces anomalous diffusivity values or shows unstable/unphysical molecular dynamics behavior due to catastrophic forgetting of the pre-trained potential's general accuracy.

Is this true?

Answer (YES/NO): NO